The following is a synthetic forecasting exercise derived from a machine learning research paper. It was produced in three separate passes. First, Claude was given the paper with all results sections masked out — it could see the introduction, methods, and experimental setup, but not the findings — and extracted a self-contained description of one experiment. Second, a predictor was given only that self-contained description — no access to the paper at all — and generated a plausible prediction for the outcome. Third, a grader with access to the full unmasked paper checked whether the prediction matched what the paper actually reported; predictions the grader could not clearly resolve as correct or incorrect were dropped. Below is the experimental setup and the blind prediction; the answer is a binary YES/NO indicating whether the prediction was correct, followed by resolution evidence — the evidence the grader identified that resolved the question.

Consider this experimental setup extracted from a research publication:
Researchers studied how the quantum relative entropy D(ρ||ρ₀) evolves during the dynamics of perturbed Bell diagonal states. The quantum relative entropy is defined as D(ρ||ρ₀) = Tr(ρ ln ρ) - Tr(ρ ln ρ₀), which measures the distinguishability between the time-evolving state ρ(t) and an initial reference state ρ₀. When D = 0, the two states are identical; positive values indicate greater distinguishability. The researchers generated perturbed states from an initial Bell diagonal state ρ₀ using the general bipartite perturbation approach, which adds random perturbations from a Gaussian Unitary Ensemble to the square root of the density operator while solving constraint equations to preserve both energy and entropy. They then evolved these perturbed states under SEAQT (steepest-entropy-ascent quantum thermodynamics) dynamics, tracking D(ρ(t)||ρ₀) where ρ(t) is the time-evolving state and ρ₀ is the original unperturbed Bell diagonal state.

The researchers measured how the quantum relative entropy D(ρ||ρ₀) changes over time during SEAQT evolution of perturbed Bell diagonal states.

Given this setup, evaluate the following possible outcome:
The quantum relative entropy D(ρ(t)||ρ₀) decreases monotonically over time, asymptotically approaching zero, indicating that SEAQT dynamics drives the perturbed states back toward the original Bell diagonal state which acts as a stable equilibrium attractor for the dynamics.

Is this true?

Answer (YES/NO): NO